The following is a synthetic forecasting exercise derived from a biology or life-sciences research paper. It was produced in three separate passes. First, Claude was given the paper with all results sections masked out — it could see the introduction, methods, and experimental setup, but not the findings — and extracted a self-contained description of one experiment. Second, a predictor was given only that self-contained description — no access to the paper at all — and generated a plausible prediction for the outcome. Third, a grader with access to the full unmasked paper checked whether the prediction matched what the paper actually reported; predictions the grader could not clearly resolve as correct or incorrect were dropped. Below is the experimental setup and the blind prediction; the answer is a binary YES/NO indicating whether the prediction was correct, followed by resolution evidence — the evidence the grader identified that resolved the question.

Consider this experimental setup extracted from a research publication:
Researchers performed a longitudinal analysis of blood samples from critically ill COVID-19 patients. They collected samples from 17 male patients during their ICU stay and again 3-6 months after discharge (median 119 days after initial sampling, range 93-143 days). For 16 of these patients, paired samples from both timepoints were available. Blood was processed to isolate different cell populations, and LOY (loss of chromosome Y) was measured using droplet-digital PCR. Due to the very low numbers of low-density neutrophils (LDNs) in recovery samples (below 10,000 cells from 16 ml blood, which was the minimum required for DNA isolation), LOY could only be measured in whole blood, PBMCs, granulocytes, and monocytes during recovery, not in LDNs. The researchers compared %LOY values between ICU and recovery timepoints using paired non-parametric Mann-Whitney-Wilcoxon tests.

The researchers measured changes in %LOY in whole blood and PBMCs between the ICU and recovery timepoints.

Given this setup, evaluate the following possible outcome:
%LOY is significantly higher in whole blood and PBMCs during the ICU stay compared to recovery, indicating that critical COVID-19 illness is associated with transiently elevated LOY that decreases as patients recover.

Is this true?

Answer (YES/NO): NO